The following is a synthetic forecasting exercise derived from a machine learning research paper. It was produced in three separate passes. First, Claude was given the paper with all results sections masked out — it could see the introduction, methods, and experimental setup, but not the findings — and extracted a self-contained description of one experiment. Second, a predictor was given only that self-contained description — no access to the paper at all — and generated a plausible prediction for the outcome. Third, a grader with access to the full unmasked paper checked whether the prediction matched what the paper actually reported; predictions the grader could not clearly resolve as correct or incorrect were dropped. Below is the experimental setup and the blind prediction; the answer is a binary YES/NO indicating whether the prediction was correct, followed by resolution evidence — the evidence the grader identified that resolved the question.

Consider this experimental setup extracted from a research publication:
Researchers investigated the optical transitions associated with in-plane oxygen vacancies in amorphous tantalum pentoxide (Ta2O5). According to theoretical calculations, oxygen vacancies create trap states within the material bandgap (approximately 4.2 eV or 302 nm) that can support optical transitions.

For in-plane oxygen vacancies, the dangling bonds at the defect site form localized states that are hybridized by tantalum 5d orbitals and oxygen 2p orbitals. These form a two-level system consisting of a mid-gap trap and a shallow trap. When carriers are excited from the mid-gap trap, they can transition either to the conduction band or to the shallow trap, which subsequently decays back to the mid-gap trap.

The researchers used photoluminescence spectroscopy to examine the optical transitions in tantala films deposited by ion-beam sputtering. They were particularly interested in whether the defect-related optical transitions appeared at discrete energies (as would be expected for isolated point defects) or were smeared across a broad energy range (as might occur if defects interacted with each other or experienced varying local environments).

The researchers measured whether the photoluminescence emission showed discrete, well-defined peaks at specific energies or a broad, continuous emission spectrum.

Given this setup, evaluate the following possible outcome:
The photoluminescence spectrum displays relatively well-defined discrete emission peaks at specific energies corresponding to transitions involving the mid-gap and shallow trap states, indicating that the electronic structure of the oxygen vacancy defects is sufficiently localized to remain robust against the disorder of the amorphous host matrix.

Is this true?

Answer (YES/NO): YES